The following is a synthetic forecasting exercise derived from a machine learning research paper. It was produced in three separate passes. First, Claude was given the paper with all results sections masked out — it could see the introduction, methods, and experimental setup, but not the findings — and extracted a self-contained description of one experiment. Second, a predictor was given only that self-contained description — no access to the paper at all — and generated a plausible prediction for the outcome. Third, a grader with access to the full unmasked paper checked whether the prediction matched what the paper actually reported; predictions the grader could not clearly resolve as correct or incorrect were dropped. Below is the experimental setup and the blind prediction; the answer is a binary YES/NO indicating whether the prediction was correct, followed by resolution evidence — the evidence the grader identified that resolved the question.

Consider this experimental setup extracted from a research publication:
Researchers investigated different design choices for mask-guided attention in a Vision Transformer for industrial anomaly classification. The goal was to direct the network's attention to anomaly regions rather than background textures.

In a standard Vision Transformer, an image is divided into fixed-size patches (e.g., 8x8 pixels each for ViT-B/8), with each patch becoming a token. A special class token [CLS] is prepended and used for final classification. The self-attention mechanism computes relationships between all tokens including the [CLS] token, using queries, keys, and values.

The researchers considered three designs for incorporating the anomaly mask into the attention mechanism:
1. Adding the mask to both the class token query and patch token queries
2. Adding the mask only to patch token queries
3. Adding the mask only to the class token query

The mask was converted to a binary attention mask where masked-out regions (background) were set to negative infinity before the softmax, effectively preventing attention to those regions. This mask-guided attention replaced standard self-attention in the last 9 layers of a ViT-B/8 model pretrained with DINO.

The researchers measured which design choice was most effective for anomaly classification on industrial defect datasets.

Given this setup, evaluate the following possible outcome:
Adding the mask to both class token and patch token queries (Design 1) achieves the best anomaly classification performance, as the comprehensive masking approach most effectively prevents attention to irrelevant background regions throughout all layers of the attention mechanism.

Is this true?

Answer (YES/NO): NO